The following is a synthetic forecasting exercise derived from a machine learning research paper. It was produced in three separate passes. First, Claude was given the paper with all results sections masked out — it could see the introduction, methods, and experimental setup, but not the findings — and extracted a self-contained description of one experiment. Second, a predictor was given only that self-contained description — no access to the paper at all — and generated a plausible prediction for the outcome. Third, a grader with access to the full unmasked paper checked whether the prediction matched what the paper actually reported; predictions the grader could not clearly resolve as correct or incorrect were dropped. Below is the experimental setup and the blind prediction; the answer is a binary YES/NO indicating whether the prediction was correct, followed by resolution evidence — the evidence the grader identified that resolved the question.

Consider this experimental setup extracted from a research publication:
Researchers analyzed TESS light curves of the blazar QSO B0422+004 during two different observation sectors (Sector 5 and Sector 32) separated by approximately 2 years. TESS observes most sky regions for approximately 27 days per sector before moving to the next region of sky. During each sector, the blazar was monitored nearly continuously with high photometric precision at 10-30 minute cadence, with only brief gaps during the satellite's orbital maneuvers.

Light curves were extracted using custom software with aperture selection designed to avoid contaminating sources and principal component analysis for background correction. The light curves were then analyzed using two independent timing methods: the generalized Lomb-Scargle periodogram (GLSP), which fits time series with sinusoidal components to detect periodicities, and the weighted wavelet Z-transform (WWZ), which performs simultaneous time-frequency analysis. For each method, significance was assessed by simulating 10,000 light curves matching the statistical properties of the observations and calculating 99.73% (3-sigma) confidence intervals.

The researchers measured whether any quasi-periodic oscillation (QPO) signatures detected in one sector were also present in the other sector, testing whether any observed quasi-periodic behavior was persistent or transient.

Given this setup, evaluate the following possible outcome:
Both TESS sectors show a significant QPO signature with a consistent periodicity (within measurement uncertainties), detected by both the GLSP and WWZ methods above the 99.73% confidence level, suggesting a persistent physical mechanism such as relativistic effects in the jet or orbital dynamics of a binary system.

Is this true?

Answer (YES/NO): YES